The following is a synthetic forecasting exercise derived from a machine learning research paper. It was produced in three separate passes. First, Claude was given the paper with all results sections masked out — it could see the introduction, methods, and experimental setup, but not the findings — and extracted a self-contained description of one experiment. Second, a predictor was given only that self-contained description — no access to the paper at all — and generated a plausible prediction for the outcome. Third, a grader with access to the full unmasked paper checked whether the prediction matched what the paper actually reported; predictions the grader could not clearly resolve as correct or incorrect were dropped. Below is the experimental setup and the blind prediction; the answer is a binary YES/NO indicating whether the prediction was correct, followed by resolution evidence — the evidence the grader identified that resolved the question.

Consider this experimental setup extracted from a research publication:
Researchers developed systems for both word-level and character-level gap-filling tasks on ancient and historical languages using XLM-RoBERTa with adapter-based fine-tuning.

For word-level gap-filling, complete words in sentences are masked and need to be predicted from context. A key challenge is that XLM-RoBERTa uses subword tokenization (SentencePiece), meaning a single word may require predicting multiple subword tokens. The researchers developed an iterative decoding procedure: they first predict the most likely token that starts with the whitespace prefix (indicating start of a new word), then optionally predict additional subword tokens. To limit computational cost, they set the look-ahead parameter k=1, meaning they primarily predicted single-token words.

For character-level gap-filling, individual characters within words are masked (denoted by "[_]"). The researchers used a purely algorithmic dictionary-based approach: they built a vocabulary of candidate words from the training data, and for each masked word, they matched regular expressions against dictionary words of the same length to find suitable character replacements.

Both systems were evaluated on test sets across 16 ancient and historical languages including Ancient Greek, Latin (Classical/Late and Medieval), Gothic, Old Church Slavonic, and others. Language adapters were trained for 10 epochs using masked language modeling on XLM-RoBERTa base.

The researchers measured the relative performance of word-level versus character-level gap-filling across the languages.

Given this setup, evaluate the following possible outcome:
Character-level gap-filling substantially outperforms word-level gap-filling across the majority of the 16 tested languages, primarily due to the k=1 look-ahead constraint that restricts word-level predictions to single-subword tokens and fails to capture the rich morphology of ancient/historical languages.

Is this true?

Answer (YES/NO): NO